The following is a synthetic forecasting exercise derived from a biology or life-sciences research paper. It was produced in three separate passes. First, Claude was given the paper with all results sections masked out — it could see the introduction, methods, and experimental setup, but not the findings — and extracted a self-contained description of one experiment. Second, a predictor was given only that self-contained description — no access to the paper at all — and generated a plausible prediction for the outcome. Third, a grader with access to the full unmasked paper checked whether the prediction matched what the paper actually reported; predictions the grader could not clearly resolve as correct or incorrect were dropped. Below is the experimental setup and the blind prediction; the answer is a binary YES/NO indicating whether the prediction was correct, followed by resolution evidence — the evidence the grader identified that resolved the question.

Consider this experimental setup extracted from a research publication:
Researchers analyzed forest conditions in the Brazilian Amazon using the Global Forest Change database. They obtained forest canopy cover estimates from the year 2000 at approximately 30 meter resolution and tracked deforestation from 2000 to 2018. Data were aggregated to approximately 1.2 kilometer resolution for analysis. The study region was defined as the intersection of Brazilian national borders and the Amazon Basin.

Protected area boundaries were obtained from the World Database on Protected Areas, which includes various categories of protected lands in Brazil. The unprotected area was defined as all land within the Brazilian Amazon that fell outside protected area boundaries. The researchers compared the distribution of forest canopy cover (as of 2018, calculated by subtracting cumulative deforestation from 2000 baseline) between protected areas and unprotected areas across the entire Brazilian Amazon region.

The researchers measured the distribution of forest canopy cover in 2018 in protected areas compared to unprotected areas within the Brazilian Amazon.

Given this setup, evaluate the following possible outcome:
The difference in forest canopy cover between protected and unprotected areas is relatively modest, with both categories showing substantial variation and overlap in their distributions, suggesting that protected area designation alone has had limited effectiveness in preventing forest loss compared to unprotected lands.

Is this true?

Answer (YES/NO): NO